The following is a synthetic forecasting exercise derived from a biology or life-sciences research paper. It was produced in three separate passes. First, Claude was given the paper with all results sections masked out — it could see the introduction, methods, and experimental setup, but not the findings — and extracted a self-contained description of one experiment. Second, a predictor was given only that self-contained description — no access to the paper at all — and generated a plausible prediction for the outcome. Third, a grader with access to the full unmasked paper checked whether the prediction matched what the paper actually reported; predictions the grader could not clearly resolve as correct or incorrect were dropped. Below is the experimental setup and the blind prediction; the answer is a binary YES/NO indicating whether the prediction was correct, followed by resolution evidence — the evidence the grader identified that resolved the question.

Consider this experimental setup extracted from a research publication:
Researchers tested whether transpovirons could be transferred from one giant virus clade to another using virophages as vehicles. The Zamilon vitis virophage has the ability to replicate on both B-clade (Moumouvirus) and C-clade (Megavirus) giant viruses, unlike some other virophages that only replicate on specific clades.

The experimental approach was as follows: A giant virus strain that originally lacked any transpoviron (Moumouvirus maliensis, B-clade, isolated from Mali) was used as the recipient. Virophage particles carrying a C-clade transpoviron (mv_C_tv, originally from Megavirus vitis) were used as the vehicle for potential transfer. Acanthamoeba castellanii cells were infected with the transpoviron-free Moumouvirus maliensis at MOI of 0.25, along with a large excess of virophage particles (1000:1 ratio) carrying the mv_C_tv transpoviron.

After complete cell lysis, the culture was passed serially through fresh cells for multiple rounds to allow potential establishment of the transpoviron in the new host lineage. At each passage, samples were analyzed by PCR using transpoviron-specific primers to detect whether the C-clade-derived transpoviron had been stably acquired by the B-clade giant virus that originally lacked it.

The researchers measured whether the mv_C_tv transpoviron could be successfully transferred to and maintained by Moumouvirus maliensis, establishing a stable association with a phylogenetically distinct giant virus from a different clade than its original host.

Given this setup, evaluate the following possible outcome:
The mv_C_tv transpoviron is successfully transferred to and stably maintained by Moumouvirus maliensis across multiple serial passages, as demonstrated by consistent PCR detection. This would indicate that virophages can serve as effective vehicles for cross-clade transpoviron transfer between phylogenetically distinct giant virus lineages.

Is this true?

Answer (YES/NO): NO